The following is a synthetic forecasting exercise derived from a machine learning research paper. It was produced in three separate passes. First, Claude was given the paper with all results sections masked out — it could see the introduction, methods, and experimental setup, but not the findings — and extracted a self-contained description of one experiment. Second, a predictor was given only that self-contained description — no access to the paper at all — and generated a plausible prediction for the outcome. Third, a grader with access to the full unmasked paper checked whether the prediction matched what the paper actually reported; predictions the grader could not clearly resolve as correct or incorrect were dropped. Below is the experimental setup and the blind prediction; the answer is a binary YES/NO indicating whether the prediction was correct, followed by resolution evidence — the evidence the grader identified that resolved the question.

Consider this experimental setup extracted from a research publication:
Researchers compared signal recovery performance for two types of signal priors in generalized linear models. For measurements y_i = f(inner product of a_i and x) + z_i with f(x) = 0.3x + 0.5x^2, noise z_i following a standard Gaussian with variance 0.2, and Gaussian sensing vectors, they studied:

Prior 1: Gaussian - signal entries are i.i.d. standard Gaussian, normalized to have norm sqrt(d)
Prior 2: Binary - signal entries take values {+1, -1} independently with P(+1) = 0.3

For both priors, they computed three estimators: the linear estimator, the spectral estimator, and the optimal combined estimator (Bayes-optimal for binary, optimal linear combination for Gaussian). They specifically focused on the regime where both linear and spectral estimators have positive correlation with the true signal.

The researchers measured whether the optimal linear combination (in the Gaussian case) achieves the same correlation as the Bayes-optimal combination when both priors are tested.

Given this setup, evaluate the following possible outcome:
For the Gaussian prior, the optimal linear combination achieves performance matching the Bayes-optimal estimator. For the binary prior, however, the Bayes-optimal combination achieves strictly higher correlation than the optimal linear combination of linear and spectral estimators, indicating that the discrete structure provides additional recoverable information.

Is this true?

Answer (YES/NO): YES